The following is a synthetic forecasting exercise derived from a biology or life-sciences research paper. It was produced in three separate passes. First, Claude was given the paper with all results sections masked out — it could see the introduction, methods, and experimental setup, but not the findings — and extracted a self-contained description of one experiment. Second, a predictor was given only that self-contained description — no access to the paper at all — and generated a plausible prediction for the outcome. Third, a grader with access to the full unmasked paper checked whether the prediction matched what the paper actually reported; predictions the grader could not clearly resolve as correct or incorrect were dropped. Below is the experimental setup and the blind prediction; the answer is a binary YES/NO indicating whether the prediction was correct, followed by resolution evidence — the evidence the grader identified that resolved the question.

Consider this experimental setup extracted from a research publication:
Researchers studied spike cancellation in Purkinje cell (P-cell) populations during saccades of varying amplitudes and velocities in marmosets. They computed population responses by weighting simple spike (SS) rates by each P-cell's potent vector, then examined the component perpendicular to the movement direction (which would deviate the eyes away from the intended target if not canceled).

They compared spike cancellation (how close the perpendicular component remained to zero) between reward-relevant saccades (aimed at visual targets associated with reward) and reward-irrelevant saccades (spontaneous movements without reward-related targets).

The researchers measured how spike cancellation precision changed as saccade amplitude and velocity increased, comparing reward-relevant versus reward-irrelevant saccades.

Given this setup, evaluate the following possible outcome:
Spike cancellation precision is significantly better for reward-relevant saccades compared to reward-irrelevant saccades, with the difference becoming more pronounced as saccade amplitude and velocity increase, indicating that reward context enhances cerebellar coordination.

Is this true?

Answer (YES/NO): YES